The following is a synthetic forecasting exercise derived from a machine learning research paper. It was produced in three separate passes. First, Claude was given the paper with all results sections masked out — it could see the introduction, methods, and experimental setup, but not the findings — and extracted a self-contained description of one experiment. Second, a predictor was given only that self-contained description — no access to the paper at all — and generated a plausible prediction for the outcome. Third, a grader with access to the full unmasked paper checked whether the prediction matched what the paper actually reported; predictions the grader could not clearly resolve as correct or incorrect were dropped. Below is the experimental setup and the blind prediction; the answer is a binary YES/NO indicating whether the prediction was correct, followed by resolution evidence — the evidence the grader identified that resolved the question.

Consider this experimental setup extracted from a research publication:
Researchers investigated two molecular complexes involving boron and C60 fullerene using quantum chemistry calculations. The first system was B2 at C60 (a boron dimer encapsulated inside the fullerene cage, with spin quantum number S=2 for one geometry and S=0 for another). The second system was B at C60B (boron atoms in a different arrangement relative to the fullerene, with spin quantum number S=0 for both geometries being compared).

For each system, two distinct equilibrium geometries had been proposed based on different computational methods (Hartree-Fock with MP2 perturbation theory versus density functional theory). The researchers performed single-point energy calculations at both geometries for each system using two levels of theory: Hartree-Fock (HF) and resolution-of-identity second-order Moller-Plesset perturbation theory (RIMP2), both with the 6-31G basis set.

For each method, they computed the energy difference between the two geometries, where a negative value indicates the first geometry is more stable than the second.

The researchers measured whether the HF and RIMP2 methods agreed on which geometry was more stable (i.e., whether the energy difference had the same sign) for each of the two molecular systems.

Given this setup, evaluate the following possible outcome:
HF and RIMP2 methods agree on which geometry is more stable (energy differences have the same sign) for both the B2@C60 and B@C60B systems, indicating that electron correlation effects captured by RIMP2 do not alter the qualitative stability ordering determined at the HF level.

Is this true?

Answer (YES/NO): NO